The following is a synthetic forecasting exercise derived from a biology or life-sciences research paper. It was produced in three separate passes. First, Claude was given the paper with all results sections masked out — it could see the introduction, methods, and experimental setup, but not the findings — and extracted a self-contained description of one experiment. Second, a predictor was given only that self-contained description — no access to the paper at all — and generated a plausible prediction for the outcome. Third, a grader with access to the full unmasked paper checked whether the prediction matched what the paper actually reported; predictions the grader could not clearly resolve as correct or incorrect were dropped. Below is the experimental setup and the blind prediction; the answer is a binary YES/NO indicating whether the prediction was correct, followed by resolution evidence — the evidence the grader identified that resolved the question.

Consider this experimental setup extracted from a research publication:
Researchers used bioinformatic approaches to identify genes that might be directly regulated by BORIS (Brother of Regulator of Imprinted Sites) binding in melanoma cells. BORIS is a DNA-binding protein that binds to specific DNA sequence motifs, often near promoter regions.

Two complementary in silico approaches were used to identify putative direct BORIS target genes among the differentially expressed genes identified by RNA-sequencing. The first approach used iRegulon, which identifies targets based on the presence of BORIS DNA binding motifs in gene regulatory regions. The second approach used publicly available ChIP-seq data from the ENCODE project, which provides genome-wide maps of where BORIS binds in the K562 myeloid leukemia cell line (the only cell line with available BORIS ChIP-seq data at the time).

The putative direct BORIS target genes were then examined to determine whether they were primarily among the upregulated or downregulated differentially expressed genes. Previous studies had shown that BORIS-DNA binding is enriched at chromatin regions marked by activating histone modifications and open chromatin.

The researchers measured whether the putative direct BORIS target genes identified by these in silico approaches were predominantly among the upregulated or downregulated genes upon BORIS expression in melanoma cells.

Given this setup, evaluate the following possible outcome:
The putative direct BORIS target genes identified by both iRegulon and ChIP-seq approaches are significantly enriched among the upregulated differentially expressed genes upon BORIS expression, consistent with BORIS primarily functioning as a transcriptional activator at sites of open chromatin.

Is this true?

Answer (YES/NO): YES